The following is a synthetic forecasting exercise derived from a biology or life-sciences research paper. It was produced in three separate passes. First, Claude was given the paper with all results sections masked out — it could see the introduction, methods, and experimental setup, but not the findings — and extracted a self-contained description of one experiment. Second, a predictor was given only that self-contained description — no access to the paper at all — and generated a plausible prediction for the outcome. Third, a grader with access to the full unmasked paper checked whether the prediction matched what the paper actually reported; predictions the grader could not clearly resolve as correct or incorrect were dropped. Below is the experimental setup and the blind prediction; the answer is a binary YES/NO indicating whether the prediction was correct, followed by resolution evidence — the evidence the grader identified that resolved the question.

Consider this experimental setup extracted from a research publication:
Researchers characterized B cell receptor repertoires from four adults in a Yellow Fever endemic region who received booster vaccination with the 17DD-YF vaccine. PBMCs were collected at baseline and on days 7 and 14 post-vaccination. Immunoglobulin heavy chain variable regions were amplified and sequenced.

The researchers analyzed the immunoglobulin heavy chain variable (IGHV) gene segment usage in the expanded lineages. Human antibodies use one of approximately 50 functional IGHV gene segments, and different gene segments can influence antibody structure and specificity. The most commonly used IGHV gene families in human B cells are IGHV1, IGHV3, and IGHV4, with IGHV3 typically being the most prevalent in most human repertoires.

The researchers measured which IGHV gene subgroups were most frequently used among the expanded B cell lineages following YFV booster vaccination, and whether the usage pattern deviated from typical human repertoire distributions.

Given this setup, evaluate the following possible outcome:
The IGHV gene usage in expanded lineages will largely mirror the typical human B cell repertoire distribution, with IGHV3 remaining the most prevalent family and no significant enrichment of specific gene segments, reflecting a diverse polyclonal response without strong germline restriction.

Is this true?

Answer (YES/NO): YES